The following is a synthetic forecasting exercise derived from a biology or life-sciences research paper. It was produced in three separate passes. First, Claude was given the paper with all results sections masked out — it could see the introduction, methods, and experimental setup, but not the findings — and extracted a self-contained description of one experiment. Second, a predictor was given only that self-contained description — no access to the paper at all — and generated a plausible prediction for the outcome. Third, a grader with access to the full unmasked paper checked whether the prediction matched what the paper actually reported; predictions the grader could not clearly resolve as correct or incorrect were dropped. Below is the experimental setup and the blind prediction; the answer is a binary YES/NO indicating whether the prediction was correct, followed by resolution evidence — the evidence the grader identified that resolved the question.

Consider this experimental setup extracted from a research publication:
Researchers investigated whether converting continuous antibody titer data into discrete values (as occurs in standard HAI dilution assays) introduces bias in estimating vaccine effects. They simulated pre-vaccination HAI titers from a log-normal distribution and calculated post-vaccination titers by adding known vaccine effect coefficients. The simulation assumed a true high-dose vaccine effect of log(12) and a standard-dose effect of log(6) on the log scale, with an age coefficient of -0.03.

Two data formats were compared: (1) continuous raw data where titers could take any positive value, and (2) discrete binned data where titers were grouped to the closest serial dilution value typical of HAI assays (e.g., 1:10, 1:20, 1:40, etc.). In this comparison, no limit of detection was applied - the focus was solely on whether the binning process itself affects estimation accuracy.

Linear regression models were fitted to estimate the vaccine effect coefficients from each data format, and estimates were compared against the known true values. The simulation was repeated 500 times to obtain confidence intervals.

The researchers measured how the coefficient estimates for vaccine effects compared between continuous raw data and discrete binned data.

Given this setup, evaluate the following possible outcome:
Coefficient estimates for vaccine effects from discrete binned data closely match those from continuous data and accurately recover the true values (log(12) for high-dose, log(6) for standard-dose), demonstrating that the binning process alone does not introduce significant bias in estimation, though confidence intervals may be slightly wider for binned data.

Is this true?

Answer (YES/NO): YES